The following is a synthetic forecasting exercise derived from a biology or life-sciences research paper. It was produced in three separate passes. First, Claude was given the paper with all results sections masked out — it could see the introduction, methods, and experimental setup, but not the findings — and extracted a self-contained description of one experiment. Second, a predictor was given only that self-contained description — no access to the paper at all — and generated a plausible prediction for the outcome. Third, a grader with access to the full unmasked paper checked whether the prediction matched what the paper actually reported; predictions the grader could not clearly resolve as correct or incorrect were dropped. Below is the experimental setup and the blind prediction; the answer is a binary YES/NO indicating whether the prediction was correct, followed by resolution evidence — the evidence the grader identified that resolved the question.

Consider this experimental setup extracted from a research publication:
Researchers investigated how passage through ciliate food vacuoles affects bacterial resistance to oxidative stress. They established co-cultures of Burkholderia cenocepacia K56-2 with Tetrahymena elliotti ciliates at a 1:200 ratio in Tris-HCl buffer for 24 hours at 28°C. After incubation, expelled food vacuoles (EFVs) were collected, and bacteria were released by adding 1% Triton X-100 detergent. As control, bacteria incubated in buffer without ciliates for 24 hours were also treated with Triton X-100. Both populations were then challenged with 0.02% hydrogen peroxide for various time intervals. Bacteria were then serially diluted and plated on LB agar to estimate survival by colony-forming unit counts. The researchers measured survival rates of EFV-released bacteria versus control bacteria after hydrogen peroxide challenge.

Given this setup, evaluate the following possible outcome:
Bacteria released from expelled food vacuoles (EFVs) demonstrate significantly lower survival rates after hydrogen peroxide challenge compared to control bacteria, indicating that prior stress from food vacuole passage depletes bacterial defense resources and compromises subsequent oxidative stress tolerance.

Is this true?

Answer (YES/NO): NO